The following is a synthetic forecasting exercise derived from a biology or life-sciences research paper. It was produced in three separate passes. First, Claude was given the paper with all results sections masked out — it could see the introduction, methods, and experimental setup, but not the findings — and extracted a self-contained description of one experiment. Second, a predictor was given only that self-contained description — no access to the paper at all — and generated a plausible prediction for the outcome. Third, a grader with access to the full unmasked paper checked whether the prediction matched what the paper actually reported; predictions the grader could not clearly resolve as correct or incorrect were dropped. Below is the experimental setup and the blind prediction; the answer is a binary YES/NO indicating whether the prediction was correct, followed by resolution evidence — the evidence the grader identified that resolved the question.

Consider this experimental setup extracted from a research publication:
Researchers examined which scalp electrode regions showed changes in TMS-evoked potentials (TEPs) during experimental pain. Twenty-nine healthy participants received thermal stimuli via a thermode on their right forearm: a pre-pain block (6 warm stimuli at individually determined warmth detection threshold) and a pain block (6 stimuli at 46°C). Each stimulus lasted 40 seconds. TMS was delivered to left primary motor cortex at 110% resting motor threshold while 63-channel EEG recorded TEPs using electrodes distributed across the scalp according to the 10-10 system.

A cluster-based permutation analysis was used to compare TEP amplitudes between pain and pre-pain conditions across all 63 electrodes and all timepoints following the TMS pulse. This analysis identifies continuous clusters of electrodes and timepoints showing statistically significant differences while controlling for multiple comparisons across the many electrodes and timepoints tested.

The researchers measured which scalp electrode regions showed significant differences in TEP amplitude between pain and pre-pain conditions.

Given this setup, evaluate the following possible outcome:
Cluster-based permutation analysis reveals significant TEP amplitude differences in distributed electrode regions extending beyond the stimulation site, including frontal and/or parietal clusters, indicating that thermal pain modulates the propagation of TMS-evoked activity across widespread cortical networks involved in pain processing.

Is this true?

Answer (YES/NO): YES